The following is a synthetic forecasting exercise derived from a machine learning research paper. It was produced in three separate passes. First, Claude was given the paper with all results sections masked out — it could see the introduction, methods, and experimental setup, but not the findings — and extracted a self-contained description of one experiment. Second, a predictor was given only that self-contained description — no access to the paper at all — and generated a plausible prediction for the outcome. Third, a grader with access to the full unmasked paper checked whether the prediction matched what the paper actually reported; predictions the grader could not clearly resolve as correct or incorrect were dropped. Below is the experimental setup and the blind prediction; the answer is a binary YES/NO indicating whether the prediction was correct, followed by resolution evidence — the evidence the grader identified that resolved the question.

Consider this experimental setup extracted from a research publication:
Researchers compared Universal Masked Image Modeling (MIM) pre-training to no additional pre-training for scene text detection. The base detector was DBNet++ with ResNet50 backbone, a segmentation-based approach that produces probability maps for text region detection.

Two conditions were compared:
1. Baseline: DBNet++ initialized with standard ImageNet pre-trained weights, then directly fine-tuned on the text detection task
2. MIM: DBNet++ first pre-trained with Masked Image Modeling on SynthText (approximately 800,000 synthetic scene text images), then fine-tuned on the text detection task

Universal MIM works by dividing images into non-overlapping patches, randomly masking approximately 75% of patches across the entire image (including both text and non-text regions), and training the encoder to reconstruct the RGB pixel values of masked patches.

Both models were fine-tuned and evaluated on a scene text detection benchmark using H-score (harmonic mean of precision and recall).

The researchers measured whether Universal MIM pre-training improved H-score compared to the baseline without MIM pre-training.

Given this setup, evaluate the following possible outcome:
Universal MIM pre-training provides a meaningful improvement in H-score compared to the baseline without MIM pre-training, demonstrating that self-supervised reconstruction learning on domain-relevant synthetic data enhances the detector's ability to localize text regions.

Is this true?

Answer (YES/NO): YES